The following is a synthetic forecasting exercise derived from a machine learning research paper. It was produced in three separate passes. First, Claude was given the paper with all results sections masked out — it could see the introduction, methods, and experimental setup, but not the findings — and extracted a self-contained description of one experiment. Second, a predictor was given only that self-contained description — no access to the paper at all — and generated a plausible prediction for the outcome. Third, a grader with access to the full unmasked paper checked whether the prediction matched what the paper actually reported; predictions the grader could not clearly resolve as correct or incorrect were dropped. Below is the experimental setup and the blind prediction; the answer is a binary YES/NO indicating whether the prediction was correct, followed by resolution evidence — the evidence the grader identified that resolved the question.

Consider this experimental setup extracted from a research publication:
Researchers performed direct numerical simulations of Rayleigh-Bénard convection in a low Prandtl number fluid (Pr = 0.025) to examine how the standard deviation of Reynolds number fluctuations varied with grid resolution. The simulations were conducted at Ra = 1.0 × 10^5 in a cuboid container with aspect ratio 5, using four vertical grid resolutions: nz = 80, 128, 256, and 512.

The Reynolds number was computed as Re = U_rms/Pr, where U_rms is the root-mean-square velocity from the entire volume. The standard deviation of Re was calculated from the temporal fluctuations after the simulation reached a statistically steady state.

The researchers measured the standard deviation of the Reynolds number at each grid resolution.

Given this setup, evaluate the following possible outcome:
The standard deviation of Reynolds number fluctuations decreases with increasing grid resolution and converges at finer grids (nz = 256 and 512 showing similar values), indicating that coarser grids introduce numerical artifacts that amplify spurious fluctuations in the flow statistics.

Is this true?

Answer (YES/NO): NO